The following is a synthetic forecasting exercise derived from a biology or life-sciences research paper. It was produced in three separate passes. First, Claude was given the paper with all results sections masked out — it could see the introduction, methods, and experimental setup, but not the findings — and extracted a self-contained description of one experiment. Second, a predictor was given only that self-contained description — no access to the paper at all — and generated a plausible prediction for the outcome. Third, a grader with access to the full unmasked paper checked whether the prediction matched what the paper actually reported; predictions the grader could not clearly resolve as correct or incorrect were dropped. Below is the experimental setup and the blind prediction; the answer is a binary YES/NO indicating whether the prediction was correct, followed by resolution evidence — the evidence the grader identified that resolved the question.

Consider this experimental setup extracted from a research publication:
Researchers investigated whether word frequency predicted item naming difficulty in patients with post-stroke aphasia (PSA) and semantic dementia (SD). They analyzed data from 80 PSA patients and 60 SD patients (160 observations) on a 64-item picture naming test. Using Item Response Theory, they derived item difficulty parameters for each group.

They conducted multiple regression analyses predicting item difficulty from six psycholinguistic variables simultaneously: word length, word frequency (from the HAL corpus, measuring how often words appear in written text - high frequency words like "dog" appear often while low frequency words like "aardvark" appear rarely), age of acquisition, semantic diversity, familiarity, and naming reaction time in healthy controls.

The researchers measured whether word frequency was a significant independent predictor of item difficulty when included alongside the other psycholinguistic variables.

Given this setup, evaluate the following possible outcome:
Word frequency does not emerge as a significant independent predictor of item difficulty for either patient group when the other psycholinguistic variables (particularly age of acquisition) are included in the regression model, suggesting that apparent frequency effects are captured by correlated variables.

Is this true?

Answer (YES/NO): NO